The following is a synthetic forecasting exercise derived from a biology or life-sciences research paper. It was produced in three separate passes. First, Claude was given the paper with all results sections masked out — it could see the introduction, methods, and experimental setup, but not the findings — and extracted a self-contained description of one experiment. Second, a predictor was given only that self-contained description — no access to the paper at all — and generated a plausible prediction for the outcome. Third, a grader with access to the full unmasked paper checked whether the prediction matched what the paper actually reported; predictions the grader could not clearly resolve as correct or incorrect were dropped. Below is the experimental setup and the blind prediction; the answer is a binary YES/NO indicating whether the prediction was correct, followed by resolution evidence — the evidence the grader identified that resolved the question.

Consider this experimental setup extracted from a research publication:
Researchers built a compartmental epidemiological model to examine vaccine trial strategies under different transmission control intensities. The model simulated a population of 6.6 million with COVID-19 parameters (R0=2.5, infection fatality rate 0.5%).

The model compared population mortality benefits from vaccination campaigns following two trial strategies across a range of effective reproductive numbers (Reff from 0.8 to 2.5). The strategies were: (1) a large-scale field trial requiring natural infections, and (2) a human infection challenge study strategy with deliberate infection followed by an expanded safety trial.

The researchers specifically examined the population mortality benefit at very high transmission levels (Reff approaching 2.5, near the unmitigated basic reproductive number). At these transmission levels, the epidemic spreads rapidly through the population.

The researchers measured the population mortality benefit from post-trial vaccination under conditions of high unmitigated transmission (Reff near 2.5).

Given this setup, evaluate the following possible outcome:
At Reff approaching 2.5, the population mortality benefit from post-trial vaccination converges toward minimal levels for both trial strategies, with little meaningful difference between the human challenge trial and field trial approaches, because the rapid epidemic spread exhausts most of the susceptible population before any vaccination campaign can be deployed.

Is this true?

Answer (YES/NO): YES